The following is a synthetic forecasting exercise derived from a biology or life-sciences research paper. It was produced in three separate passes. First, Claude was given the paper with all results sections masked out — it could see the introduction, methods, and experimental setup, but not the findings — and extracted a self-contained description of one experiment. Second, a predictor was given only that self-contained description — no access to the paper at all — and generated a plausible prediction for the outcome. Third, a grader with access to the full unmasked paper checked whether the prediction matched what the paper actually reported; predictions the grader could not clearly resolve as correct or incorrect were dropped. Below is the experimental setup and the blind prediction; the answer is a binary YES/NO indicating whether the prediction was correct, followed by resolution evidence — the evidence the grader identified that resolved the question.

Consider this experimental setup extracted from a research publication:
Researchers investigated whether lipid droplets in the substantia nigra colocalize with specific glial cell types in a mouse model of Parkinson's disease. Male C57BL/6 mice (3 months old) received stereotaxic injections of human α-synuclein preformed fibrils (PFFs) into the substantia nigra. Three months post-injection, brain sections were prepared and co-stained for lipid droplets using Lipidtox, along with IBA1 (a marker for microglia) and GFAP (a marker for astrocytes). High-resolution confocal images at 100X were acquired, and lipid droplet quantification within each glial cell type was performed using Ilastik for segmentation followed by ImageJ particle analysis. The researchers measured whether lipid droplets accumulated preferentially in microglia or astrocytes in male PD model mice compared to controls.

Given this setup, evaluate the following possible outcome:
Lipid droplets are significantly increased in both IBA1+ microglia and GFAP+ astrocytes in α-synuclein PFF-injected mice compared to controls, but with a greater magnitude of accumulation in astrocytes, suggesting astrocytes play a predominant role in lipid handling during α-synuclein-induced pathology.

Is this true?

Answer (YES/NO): NO